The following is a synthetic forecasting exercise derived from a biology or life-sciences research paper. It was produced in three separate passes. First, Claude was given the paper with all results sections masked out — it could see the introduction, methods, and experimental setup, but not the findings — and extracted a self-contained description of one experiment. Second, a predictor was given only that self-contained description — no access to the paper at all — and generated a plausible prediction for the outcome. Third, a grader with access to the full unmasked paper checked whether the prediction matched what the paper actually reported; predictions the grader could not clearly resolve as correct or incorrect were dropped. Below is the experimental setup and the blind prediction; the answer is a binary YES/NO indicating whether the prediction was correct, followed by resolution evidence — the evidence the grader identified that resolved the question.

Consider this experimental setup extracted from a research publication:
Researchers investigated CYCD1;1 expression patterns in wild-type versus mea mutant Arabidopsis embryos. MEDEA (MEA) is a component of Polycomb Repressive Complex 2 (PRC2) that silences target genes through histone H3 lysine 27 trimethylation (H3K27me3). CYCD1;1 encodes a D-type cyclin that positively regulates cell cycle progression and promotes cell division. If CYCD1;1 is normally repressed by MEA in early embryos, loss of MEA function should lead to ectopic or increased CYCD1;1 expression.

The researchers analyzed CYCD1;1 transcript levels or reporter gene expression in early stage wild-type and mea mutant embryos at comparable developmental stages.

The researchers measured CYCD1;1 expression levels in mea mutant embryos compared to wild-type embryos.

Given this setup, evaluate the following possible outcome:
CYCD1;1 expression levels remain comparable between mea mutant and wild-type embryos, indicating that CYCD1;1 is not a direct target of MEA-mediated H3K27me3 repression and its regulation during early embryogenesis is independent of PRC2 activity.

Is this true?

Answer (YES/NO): NO